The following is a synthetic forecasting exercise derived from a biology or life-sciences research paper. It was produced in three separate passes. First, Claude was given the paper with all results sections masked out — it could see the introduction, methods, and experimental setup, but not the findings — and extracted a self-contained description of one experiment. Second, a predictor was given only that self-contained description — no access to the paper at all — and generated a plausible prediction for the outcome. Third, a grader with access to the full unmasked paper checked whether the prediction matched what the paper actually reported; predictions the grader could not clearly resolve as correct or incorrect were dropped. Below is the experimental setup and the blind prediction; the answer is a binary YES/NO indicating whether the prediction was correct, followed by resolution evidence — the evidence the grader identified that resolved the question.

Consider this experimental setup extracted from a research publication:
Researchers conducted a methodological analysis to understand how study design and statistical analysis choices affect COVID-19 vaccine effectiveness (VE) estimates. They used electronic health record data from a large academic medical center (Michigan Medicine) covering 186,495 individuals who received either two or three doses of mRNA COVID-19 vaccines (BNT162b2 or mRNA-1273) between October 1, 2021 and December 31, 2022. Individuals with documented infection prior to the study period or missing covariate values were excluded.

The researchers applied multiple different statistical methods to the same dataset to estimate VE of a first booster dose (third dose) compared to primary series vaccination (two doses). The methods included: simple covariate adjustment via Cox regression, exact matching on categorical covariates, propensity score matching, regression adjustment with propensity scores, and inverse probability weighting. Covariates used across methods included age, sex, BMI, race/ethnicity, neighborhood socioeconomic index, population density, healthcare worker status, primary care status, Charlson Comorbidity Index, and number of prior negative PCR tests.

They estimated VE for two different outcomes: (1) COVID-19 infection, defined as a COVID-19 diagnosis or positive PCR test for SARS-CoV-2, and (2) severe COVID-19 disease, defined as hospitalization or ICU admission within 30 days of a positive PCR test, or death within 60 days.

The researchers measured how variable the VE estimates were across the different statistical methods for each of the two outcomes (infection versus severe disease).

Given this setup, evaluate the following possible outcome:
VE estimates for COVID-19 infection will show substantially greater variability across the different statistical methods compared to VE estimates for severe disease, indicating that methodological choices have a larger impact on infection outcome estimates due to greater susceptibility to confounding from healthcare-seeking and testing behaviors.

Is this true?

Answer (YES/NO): YES